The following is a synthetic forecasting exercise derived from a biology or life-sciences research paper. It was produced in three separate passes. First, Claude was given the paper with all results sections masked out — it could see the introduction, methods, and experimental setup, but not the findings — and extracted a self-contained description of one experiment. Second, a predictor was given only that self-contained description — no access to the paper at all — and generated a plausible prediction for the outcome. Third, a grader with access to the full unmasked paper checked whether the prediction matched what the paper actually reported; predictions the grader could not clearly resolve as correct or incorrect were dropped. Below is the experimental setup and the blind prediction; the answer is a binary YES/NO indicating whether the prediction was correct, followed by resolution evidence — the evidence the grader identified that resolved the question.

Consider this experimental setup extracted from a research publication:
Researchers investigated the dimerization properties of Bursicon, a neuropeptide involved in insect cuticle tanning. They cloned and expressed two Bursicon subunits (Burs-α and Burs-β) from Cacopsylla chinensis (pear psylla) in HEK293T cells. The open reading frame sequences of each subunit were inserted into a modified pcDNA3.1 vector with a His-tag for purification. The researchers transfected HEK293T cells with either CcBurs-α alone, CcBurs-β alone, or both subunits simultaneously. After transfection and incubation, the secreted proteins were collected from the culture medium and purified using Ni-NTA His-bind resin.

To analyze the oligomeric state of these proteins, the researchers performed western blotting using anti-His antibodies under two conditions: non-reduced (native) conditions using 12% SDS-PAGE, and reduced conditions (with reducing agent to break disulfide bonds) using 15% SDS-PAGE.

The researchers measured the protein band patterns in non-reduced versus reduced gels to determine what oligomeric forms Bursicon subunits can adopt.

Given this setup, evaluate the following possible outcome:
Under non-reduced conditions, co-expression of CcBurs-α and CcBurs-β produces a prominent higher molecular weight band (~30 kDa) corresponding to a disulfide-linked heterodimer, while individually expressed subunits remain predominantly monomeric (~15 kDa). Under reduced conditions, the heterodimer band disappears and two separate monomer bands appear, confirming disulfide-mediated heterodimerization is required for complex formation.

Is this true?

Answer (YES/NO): NO